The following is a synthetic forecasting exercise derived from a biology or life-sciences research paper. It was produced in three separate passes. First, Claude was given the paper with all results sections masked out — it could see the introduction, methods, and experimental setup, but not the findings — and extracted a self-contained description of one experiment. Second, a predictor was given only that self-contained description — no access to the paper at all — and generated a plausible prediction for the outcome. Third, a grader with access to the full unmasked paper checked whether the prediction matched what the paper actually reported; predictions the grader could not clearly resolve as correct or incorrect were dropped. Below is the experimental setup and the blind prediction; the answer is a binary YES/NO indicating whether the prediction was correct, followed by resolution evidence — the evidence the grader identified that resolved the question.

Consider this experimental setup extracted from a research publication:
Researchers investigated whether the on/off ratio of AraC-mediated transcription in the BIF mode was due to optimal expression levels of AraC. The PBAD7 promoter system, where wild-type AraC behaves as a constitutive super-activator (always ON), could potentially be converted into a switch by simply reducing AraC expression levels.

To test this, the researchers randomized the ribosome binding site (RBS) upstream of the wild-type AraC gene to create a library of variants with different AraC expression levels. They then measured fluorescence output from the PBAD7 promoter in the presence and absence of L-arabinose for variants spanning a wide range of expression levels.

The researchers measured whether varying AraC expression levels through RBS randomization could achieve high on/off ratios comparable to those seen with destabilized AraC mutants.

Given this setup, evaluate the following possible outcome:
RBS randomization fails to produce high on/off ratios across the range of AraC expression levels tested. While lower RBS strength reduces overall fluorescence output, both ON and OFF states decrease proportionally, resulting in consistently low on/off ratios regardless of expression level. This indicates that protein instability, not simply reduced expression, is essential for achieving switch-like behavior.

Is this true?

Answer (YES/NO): YES